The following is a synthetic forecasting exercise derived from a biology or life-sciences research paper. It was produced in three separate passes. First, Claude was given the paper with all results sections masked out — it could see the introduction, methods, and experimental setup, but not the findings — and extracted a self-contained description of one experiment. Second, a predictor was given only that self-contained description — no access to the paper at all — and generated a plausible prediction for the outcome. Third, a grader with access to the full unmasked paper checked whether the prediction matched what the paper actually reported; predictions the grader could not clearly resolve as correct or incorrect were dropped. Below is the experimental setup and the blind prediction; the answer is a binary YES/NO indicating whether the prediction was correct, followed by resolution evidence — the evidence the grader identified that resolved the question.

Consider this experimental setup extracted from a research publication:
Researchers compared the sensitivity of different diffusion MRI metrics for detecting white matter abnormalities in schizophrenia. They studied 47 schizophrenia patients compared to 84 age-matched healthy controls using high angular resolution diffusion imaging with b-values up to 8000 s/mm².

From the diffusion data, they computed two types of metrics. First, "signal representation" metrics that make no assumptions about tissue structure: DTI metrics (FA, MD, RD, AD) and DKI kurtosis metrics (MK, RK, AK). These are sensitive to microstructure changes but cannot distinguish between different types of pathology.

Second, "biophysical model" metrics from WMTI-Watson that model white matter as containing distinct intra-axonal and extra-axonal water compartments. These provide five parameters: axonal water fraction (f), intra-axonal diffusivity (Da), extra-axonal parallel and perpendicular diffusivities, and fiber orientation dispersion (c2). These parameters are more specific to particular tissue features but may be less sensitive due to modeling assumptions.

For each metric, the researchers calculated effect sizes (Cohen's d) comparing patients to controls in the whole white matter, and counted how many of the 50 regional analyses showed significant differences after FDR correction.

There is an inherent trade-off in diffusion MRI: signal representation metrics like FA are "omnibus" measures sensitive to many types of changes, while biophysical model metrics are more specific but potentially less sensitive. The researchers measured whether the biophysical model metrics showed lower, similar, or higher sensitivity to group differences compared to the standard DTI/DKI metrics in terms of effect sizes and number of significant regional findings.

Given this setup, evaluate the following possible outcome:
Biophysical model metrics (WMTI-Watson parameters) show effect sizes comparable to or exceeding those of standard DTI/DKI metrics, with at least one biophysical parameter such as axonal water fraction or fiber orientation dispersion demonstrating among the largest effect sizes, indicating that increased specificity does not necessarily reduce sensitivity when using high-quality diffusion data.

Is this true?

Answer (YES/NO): NO